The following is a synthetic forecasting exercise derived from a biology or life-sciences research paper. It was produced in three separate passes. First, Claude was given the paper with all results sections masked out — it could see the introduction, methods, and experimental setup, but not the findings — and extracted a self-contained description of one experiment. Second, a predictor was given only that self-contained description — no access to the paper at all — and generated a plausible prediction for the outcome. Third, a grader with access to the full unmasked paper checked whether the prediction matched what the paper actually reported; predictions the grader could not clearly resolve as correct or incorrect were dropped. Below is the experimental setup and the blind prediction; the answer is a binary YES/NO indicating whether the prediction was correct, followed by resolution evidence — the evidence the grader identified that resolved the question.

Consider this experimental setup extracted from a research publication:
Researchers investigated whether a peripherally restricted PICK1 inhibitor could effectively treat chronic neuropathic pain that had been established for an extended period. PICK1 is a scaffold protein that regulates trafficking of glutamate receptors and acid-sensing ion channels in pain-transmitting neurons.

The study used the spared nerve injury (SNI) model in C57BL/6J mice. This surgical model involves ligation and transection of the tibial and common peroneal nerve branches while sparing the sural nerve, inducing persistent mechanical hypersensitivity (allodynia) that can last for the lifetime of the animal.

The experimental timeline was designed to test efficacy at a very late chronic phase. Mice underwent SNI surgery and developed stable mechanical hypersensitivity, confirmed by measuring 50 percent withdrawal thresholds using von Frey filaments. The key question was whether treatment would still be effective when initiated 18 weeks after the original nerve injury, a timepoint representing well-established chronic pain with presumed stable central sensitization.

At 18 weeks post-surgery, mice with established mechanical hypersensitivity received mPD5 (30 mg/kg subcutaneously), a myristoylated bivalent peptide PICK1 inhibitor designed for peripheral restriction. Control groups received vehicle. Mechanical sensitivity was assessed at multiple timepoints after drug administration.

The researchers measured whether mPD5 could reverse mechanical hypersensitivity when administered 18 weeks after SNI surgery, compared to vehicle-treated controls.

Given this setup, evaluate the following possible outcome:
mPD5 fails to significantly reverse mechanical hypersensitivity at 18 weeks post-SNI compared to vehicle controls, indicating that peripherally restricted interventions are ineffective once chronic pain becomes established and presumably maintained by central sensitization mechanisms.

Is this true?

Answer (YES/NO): NO